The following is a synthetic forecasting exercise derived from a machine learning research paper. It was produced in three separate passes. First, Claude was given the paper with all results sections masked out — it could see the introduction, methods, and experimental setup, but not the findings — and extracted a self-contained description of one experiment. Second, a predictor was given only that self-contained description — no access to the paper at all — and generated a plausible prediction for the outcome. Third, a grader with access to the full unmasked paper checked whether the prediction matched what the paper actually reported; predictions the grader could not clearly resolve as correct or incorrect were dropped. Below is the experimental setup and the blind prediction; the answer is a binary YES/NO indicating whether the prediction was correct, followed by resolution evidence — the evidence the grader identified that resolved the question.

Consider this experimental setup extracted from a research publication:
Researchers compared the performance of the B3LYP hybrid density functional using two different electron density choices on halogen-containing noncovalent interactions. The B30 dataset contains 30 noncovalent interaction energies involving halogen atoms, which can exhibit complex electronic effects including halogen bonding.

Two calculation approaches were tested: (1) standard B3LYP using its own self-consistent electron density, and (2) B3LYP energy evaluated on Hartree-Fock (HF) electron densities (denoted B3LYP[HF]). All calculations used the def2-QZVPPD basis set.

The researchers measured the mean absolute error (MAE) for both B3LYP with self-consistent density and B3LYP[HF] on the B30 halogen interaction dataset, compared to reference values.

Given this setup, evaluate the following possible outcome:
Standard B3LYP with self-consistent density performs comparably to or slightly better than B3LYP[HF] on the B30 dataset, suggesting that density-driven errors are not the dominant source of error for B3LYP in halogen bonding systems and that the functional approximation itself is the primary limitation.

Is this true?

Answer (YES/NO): NO